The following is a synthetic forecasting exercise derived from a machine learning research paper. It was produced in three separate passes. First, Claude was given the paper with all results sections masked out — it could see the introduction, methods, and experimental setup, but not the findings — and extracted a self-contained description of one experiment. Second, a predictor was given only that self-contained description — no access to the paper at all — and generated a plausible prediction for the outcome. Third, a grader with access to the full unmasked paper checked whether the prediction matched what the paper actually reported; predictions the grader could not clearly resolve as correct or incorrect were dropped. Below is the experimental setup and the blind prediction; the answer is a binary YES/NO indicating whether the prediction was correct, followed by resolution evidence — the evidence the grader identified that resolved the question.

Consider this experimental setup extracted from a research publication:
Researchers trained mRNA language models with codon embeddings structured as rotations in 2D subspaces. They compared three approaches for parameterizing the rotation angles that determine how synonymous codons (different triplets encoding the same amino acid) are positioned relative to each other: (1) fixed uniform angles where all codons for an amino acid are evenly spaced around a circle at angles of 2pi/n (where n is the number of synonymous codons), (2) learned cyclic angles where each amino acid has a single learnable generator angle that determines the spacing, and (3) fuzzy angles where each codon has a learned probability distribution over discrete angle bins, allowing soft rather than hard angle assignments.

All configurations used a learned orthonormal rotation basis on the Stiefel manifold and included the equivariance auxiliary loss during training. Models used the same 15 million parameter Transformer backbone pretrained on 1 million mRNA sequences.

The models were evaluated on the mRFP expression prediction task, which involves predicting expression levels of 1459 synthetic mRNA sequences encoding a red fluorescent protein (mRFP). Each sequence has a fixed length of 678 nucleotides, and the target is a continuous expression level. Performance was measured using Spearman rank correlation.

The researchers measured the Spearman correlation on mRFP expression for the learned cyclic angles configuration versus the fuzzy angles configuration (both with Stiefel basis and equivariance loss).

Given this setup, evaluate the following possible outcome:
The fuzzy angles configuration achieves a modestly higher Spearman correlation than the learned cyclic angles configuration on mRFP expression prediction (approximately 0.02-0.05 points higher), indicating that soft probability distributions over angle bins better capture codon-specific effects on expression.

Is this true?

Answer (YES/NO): NO